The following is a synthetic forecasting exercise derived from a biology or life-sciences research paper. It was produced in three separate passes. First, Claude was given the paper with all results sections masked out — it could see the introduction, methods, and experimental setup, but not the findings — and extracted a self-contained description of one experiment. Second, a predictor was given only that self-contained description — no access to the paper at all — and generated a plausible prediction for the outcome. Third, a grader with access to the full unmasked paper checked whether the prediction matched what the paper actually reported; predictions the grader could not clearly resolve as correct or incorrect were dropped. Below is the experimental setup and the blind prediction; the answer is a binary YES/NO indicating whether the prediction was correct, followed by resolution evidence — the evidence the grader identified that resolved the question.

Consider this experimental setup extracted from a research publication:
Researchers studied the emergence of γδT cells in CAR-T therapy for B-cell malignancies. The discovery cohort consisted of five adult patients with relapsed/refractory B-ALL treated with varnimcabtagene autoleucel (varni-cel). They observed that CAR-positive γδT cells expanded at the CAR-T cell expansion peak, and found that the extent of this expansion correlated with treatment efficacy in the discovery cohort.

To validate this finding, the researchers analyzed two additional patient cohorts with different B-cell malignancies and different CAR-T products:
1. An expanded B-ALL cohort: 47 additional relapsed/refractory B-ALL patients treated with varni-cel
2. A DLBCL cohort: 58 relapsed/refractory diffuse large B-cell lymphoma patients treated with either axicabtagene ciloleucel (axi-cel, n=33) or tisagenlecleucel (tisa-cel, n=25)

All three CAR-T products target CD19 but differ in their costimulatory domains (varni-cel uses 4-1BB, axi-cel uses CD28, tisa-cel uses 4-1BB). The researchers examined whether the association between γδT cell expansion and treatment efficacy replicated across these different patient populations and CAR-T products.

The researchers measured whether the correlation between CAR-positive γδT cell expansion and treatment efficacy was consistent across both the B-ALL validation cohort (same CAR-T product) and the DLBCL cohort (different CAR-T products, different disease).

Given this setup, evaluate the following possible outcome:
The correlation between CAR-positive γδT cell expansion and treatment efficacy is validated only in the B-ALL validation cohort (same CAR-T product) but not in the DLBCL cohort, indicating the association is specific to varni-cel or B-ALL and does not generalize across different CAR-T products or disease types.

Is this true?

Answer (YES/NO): NO